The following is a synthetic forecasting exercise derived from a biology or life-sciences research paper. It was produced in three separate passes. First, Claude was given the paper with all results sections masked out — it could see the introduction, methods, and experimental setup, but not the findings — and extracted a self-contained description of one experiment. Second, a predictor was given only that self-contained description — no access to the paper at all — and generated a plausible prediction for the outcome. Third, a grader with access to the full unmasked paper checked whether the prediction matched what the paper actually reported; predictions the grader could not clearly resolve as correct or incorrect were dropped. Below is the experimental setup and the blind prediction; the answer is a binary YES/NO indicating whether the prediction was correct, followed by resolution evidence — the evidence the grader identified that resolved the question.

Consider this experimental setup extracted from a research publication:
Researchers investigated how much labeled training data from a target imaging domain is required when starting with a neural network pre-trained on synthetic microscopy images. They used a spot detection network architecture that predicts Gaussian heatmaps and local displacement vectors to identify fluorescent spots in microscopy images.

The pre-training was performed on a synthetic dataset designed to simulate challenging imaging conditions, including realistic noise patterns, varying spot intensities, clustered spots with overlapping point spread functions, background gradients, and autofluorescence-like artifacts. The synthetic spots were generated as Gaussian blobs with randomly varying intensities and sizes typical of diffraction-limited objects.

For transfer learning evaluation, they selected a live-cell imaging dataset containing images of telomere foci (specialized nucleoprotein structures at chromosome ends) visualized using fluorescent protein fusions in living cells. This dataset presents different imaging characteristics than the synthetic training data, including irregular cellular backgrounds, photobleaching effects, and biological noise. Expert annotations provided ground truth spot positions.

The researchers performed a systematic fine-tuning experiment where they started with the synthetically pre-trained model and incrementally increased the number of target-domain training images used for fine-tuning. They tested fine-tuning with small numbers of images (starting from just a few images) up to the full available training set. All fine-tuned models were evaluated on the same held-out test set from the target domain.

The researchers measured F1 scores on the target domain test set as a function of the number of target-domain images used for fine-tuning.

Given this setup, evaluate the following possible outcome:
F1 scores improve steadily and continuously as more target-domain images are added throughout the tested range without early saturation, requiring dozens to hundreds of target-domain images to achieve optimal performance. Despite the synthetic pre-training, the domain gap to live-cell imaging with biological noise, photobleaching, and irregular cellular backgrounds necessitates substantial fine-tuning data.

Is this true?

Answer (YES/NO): NO